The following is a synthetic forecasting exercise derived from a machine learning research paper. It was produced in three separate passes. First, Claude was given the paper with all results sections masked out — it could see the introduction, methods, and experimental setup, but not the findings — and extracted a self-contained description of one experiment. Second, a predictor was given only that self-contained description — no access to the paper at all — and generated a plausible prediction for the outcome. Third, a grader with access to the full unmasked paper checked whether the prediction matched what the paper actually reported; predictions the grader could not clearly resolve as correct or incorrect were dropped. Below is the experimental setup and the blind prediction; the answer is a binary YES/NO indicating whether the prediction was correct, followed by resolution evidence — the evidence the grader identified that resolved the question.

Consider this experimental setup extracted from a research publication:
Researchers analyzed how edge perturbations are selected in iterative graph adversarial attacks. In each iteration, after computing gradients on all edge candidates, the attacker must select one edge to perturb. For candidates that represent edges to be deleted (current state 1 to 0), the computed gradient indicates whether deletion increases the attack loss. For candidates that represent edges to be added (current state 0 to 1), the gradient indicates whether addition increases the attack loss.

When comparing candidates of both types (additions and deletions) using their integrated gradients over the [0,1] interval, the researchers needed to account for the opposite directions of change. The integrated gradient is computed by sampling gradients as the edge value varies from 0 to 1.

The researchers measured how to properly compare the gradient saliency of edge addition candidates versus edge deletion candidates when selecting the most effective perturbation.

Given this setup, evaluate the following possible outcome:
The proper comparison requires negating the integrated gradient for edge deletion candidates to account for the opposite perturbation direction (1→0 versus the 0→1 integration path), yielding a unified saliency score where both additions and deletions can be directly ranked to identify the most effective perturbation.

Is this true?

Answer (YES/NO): YES